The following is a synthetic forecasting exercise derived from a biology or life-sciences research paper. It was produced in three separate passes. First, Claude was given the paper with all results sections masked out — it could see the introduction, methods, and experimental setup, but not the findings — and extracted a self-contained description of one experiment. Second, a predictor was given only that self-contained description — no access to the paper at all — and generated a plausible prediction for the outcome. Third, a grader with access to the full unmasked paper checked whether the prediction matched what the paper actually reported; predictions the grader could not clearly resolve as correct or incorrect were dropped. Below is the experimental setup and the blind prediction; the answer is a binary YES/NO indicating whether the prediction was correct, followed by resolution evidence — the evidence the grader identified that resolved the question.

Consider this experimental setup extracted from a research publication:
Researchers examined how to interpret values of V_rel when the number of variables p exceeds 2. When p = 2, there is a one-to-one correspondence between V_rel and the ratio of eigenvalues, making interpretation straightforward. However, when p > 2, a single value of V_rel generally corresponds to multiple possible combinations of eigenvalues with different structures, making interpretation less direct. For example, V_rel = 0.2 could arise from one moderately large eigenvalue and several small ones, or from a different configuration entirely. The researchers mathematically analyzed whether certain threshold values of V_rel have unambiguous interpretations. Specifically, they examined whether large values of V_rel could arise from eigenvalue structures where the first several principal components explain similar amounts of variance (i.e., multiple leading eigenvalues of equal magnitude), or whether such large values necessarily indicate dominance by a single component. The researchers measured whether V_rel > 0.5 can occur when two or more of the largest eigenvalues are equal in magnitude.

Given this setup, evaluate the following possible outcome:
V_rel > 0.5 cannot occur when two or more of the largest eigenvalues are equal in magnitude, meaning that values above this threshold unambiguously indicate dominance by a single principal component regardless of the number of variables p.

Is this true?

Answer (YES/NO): YES